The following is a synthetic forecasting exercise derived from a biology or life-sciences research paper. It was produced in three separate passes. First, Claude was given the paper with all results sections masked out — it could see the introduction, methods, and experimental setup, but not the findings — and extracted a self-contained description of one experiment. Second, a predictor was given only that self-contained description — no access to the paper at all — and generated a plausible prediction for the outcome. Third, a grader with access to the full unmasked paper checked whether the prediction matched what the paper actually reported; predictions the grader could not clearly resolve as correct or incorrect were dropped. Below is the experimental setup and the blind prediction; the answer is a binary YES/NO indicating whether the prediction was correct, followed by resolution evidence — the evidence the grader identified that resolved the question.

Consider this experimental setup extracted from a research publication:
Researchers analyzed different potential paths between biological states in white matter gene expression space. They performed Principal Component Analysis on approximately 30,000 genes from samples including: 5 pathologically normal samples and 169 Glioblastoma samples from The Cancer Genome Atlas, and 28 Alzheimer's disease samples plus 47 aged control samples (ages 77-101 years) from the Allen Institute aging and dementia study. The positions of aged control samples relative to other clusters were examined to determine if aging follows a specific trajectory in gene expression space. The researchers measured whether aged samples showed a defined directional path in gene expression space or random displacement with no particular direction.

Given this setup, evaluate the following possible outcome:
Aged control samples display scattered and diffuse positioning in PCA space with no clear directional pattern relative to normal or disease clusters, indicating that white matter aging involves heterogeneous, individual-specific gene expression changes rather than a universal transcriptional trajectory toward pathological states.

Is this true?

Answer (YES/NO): NO